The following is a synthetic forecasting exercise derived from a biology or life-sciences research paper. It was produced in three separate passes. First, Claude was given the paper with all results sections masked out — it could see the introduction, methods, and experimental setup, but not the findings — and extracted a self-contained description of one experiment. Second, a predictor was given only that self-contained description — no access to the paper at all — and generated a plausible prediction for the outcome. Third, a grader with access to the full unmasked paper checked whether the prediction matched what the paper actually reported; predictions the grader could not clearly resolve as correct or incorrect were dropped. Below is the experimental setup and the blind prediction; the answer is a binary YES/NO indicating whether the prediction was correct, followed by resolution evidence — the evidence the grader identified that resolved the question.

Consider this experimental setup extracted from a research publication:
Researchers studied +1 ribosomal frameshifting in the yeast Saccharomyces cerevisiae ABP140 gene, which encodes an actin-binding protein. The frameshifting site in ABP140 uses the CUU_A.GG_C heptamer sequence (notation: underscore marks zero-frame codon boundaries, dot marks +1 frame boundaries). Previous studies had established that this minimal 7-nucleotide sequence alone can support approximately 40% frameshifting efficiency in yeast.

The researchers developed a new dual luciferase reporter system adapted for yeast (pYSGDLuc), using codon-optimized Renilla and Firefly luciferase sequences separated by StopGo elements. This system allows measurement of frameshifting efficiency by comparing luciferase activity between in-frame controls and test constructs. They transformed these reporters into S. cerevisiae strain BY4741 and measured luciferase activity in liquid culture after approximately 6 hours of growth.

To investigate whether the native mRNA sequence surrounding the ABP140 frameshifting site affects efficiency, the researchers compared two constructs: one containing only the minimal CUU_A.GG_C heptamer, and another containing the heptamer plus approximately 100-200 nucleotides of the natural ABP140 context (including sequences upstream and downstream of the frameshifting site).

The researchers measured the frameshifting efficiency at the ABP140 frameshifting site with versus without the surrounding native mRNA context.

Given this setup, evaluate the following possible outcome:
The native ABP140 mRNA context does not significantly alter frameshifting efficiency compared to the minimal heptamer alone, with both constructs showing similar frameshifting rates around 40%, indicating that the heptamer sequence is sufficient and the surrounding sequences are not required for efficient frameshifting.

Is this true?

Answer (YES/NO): NO